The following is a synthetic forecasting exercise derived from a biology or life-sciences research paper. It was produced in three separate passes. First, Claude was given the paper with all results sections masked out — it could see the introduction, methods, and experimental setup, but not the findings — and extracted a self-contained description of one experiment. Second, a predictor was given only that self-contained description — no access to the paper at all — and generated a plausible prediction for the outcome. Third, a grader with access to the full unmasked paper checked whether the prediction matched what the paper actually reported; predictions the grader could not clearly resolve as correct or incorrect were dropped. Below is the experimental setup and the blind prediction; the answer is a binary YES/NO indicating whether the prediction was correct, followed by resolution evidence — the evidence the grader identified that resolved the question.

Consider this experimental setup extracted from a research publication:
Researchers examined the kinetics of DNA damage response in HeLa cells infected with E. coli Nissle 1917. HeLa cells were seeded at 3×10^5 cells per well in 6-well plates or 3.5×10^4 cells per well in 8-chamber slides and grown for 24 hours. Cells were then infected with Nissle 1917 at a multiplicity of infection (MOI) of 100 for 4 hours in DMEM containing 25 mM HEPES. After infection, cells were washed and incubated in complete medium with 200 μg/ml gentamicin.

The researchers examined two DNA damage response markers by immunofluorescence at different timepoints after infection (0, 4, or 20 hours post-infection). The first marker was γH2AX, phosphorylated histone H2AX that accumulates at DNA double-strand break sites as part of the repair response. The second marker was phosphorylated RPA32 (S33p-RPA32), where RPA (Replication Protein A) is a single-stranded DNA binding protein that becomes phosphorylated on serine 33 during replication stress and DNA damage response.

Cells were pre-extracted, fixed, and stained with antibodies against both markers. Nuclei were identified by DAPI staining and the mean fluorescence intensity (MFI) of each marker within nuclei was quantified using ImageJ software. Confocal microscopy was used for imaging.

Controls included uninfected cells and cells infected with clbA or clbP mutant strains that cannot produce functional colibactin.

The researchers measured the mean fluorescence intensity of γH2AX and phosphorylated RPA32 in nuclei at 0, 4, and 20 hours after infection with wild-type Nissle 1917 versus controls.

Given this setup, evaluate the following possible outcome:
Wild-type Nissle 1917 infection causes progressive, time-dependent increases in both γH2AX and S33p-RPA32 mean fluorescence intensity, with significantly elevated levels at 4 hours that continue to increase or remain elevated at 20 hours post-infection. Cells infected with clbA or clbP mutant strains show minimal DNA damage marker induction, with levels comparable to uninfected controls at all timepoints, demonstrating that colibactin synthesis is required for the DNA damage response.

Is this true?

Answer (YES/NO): YES